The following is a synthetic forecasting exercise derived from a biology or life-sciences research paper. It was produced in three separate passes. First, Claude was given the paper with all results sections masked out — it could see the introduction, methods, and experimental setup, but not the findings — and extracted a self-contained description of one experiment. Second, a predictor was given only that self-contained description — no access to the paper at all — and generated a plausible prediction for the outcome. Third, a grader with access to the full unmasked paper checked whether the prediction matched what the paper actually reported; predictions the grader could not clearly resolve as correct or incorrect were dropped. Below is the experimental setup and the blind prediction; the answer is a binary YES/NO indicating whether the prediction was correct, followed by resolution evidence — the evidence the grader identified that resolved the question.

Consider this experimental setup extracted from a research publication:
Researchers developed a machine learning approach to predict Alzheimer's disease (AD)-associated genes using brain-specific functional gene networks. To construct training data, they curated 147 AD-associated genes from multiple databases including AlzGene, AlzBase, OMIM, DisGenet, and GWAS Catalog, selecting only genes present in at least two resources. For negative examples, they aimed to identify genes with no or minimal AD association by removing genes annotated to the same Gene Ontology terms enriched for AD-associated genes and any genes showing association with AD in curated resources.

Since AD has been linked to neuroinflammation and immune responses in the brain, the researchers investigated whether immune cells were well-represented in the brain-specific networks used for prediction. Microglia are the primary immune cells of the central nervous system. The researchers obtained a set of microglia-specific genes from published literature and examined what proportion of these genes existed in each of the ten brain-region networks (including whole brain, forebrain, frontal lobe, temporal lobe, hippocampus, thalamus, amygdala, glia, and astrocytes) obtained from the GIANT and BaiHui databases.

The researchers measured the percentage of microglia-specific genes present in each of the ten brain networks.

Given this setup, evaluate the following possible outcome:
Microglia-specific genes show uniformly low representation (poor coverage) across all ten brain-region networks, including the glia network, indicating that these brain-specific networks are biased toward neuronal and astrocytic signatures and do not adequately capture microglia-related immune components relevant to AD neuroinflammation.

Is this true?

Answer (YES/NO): NO